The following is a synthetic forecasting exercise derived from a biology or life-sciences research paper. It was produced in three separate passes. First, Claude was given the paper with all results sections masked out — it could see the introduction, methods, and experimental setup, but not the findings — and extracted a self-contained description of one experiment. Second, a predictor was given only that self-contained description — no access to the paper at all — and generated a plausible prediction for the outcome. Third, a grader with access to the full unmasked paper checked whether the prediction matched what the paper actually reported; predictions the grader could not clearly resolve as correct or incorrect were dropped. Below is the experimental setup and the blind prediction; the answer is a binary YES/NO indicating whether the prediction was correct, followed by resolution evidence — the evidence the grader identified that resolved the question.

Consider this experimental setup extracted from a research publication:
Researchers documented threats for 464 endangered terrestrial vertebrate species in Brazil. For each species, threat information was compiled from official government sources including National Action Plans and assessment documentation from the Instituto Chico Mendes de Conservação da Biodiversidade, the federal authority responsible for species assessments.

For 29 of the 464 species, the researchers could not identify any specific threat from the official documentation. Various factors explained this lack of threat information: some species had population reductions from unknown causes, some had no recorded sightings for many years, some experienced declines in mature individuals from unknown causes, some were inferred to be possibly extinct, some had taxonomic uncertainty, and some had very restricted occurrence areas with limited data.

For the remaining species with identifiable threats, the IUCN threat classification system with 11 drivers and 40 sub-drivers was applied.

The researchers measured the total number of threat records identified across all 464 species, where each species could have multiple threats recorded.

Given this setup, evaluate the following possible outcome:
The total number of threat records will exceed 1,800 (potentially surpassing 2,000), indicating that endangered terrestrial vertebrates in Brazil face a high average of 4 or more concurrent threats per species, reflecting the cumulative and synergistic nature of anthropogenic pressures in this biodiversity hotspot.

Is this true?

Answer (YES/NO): NO